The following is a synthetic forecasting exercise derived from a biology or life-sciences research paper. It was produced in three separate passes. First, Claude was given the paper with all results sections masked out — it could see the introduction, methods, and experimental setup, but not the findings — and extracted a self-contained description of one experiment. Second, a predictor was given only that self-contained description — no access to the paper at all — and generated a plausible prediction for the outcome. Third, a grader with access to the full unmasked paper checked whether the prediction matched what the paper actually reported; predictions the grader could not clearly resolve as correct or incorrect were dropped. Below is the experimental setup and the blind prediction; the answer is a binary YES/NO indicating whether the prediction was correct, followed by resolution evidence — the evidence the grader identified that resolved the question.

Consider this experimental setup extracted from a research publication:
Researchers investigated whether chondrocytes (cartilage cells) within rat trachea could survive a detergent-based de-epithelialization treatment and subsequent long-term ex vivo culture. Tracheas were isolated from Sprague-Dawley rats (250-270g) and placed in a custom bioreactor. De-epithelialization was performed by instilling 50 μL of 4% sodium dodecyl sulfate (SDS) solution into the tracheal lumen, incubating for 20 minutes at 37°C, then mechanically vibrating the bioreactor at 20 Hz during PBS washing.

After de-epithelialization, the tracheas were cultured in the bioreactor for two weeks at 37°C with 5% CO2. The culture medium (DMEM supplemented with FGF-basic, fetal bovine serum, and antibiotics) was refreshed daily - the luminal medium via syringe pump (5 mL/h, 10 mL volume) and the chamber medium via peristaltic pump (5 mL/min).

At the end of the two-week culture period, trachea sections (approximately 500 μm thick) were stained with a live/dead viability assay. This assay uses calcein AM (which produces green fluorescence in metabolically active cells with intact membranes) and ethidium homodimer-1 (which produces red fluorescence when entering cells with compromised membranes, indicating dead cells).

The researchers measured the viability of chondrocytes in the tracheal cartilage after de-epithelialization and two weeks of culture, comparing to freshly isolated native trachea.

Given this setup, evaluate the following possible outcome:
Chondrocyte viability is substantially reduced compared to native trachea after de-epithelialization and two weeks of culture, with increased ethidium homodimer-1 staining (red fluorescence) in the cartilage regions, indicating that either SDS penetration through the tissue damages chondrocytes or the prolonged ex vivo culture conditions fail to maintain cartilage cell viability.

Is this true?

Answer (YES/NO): NO